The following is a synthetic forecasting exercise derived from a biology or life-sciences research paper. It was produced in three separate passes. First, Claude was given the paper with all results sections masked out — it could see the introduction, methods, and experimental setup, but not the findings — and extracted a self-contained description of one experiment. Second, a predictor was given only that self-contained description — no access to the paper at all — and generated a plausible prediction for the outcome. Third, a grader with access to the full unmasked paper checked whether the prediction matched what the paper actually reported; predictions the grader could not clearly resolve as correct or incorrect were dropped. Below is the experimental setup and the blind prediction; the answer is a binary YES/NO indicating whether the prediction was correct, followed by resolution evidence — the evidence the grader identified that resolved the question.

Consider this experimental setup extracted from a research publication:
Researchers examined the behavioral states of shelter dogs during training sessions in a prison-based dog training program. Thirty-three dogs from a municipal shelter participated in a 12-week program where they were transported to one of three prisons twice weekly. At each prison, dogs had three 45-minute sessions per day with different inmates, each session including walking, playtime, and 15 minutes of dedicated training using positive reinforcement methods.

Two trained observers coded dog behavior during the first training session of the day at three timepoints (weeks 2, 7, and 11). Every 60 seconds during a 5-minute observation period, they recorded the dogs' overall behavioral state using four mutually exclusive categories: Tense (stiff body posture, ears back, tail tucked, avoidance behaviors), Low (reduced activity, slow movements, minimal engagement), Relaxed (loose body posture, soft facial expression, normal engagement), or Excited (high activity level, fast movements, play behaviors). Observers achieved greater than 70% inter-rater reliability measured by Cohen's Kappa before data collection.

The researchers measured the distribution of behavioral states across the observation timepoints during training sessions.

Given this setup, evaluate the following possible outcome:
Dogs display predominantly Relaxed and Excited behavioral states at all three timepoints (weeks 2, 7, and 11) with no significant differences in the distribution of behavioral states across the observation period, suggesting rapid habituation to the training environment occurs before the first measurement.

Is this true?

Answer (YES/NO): NO